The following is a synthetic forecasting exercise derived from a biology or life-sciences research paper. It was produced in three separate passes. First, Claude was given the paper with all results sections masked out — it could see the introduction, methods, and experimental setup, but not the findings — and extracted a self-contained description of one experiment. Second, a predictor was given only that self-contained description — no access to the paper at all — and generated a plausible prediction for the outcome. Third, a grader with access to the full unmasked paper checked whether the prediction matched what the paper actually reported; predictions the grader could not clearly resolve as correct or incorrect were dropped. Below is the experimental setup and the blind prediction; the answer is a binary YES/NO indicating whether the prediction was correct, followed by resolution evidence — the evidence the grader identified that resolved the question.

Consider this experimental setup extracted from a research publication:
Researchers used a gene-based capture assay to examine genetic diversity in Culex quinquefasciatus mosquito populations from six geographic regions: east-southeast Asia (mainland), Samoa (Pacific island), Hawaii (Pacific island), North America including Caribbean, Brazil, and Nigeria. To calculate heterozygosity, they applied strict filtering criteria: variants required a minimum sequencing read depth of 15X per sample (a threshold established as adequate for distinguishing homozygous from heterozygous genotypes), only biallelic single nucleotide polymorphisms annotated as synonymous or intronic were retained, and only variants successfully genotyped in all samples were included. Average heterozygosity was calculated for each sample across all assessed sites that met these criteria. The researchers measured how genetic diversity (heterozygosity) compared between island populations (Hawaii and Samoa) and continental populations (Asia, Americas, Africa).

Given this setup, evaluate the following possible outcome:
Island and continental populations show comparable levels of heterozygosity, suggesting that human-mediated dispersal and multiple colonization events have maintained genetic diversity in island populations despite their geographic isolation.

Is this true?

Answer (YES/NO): NO